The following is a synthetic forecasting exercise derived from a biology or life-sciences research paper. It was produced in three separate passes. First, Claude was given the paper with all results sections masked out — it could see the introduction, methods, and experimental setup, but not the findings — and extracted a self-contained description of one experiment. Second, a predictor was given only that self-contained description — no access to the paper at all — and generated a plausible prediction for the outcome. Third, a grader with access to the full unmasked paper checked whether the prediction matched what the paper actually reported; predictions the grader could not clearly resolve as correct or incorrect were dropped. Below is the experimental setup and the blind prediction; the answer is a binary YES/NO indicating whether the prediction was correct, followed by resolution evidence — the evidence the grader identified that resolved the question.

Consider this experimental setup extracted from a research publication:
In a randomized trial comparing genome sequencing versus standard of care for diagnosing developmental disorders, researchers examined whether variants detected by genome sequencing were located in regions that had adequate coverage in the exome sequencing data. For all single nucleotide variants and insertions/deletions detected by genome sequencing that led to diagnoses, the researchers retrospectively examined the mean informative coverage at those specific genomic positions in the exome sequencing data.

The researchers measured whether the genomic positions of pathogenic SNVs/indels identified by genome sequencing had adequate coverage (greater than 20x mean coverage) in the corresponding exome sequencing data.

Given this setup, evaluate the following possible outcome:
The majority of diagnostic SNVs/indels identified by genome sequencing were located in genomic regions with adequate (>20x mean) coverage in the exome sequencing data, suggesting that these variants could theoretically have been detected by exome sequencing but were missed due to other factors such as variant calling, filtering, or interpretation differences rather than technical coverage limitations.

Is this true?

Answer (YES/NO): YES